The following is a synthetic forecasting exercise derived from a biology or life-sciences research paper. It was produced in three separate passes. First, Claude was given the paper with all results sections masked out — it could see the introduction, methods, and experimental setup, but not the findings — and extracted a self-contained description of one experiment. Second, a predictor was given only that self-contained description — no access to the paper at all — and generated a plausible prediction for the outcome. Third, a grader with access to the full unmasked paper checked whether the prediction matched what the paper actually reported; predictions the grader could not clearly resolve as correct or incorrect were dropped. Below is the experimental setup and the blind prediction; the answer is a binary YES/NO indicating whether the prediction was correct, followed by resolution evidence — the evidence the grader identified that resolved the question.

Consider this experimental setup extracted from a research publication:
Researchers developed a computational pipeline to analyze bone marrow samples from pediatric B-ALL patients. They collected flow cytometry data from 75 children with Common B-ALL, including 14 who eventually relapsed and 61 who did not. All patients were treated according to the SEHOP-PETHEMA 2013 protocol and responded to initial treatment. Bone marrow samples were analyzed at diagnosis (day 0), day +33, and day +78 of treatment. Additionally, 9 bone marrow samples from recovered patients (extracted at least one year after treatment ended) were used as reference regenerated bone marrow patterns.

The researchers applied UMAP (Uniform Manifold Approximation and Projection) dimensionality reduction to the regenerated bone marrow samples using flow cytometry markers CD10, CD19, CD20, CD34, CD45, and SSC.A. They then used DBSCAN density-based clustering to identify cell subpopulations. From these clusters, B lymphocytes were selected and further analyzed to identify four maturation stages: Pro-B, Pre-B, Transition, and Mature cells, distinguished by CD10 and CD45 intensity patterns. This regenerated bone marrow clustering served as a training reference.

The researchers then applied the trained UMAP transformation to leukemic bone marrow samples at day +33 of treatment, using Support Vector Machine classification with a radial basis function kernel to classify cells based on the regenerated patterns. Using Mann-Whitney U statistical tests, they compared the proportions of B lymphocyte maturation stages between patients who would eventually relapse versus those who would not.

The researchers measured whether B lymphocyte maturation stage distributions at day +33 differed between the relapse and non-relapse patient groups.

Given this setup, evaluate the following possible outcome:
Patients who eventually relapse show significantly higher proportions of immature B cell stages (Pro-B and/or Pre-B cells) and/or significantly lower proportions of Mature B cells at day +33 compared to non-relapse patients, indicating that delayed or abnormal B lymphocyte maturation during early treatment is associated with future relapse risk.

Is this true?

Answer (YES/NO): NO